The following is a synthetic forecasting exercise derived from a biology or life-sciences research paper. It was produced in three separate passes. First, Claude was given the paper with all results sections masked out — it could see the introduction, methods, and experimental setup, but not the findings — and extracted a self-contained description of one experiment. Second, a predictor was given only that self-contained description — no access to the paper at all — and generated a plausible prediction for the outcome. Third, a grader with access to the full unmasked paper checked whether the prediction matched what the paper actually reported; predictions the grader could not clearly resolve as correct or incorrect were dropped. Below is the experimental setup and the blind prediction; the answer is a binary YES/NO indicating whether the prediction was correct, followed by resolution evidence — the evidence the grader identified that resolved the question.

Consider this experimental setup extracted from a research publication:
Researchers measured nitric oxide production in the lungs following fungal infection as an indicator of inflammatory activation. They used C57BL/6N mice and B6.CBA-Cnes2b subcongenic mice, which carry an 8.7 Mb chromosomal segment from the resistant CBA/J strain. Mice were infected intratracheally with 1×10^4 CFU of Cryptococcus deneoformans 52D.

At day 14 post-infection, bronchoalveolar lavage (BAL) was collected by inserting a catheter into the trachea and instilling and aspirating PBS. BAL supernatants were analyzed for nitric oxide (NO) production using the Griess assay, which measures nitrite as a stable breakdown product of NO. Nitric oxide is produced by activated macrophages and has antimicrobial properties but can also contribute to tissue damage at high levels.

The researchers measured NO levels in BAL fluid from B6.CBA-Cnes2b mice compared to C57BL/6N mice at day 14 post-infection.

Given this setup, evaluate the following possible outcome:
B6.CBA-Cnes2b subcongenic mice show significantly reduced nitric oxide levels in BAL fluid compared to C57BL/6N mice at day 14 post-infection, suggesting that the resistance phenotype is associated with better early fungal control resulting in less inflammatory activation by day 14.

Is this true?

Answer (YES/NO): NO